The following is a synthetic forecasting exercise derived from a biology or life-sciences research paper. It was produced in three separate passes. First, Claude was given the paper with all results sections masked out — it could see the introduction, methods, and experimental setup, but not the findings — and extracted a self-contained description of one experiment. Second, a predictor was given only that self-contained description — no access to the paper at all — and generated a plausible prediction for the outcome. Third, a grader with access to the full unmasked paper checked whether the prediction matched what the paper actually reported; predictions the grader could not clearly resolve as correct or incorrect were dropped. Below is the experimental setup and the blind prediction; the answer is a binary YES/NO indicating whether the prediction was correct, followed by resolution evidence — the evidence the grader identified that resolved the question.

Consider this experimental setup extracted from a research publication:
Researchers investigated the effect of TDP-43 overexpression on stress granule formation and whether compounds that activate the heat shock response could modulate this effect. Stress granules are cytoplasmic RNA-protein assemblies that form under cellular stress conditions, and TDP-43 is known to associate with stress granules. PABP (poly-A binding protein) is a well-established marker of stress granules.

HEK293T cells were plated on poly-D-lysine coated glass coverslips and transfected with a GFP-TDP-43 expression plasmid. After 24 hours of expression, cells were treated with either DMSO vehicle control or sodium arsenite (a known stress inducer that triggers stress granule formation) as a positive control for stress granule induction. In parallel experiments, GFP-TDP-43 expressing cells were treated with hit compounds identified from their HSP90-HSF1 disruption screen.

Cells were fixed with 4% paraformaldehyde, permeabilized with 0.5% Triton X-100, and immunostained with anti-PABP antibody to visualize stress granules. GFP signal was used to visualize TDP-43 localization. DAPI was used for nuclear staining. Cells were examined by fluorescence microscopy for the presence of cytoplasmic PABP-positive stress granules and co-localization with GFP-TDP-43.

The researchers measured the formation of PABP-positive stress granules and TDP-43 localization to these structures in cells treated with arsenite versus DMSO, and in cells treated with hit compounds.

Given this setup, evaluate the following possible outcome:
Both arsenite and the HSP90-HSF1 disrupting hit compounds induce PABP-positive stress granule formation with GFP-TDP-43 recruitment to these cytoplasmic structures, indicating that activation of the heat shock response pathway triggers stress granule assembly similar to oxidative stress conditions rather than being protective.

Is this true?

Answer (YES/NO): NO